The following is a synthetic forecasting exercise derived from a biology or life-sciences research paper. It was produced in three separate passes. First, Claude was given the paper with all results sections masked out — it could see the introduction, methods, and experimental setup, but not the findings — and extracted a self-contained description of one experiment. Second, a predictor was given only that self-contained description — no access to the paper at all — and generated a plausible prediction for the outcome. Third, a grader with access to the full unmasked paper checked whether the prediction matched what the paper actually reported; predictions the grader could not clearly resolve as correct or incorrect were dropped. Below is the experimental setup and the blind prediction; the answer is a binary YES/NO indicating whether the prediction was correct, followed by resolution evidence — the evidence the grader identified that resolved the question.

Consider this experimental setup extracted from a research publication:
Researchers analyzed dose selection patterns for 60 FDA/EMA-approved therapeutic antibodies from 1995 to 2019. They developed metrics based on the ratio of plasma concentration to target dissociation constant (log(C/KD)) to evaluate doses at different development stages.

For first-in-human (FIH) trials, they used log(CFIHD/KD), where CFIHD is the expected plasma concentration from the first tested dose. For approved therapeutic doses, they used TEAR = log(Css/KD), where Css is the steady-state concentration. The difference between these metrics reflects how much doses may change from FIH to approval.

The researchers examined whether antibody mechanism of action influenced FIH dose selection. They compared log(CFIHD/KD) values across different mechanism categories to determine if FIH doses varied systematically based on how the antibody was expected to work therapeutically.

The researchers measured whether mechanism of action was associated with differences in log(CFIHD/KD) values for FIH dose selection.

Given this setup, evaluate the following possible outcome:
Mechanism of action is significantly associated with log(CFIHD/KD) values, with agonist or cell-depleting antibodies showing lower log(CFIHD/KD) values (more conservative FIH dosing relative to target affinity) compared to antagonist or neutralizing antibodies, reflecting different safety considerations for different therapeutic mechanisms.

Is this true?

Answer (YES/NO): YES